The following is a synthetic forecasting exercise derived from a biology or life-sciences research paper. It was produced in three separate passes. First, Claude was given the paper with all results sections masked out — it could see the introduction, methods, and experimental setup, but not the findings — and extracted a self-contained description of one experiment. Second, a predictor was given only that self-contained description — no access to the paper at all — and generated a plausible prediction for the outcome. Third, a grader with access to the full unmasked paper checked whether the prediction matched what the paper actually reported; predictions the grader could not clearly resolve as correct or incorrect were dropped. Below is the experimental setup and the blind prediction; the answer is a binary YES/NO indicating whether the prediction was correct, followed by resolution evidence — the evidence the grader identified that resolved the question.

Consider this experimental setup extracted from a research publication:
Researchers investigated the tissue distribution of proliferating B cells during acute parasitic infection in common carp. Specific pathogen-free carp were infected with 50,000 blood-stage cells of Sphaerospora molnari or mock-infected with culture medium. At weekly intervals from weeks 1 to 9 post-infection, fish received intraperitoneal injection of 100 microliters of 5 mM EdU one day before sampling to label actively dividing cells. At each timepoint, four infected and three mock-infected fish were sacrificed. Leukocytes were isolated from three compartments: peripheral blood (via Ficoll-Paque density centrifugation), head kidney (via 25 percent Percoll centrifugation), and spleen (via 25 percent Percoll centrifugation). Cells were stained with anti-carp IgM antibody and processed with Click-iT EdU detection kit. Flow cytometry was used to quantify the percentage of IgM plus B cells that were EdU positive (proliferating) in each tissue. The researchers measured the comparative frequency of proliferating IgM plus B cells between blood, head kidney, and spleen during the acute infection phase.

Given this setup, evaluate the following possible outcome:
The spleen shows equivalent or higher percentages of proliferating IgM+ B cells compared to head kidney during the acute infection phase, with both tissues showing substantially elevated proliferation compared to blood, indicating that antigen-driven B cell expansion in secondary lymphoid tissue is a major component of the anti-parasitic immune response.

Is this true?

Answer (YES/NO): NO